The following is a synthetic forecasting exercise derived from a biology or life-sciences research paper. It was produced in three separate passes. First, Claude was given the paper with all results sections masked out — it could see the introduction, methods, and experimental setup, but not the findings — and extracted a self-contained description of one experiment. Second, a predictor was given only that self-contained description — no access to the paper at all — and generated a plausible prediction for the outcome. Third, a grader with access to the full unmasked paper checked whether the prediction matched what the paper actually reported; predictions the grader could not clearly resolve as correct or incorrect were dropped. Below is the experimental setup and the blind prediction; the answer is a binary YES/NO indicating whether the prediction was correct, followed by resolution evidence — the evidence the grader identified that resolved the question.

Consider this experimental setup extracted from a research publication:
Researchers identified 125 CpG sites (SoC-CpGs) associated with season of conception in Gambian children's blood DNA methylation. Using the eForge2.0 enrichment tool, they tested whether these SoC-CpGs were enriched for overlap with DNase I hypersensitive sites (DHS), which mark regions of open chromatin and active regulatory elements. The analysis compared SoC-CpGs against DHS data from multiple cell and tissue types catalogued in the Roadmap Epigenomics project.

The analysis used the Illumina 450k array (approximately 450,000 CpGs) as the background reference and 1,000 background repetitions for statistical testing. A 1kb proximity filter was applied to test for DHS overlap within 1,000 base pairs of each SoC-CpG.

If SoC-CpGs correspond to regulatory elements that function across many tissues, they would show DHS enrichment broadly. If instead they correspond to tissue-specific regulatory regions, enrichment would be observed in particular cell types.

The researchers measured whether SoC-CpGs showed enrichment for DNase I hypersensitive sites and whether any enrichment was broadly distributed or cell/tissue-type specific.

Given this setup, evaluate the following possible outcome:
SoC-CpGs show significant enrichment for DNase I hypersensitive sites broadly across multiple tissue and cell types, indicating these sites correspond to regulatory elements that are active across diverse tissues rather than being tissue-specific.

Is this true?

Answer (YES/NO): NO